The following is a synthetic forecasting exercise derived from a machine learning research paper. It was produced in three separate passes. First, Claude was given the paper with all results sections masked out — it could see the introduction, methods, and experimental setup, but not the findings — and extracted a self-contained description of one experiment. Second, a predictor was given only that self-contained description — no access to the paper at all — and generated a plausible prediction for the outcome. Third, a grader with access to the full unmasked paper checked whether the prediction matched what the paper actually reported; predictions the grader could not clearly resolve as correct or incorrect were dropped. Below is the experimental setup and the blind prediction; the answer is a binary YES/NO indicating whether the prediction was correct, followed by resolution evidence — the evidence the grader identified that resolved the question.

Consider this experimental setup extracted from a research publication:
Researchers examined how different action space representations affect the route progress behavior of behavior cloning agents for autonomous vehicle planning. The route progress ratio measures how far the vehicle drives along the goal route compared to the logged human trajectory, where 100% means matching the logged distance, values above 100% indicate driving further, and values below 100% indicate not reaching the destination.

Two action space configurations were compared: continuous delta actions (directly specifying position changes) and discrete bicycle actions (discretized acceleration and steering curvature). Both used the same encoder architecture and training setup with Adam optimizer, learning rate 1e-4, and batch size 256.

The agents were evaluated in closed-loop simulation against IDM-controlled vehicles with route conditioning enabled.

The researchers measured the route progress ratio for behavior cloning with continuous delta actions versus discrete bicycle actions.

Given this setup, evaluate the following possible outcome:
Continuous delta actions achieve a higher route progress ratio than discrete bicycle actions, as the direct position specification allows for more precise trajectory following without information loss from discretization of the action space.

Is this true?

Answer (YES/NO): NO